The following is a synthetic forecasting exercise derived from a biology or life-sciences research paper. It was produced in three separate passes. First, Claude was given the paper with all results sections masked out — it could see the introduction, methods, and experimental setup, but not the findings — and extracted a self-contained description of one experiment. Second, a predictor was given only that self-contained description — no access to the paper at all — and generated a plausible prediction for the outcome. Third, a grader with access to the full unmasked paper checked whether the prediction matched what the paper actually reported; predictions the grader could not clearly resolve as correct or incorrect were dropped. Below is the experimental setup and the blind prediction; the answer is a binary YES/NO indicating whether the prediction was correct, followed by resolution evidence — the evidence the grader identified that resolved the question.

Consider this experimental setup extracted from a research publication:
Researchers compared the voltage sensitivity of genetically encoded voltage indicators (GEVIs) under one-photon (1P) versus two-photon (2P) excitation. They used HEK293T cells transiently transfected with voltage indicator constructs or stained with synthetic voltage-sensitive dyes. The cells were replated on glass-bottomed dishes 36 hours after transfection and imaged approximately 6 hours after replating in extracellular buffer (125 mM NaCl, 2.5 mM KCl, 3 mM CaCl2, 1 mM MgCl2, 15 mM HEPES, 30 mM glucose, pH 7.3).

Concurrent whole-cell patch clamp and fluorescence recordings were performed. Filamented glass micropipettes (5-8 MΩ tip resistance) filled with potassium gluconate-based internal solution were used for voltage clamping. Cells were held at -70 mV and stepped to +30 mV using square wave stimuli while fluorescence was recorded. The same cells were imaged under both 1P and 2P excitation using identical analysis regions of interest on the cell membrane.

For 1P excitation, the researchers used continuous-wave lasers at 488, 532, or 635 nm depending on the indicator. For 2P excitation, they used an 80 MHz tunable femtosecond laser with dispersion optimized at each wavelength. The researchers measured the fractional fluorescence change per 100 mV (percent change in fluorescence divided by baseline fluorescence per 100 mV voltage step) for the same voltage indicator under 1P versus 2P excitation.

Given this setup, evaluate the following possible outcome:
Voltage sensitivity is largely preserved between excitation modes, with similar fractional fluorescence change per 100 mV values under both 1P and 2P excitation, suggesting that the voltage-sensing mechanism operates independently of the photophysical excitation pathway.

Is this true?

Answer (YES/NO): NO